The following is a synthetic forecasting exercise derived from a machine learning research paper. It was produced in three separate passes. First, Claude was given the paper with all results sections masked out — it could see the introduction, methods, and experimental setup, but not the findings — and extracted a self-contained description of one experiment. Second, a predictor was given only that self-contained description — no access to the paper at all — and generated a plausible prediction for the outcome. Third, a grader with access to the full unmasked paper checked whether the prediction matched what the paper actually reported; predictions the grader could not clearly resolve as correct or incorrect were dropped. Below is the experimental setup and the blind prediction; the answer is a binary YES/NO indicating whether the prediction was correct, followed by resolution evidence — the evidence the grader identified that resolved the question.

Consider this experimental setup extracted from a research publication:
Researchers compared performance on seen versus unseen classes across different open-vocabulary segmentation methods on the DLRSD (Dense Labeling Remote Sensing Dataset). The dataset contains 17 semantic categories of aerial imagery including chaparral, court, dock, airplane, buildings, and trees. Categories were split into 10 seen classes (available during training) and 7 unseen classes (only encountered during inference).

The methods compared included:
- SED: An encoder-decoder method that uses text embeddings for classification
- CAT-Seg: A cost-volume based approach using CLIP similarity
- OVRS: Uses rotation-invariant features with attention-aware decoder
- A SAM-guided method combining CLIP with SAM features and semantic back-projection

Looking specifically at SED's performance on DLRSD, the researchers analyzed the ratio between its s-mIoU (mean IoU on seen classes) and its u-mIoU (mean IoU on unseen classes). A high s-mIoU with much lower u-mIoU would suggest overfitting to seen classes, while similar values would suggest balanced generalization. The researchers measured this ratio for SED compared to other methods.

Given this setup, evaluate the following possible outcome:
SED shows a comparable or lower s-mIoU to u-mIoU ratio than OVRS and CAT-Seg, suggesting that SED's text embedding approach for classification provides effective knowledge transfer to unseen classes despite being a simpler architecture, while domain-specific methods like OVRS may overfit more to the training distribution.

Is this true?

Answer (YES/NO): NO